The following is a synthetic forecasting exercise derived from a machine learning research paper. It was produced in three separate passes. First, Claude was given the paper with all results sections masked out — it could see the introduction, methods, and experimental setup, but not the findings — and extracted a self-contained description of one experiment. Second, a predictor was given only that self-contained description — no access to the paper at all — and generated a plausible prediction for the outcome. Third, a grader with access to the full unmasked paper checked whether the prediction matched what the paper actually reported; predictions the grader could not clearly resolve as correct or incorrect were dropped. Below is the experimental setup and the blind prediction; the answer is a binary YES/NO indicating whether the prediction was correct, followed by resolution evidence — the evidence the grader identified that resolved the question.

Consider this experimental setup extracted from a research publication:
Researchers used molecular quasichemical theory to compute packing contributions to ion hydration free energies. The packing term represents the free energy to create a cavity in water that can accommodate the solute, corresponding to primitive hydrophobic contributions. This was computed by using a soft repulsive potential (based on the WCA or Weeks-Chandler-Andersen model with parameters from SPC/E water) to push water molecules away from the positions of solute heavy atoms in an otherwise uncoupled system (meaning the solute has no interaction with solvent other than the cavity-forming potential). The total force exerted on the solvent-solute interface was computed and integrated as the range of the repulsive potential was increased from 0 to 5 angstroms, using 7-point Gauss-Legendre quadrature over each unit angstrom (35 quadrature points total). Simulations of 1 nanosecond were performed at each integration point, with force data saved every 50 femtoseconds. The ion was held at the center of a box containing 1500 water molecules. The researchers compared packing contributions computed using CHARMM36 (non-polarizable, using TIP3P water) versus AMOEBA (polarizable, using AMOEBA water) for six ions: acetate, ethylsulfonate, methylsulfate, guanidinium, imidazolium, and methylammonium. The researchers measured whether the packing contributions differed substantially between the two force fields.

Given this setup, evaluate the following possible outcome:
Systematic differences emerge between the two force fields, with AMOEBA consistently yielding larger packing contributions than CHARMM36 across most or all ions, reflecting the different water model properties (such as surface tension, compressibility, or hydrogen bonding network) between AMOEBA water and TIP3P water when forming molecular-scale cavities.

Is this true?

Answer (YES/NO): YES